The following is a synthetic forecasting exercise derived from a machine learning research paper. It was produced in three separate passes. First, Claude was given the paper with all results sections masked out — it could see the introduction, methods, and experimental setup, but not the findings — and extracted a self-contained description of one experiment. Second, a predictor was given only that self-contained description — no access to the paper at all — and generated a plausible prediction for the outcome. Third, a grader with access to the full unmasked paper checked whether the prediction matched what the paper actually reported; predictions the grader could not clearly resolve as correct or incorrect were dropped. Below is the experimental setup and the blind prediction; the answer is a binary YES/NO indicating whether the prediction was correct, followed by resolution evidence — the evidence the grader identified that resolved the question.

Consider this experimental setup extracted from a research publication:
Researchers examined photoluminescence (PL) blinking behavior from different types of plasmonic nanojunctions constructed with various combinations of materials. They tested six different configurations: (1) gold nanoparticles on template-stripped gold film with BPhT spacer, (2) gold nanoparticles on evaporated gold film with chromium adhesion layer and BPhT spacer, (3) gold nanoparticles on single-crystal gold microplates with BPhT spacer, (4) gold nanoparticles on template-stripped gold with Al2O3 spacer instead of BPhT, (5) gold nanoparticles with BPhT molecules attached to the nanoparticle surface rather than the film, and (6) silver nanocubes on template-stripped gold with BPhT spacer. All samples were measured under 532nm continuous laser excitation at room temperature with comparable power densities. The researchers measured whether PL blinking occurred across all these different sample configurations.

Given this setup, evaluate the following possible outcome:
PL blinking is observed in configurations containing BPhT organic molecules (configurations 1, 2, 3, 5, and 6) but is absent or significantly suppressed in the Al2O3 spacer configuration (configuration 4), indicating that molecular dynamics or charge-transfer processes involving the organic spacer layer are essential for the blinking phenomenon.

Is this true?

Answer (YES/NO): NO